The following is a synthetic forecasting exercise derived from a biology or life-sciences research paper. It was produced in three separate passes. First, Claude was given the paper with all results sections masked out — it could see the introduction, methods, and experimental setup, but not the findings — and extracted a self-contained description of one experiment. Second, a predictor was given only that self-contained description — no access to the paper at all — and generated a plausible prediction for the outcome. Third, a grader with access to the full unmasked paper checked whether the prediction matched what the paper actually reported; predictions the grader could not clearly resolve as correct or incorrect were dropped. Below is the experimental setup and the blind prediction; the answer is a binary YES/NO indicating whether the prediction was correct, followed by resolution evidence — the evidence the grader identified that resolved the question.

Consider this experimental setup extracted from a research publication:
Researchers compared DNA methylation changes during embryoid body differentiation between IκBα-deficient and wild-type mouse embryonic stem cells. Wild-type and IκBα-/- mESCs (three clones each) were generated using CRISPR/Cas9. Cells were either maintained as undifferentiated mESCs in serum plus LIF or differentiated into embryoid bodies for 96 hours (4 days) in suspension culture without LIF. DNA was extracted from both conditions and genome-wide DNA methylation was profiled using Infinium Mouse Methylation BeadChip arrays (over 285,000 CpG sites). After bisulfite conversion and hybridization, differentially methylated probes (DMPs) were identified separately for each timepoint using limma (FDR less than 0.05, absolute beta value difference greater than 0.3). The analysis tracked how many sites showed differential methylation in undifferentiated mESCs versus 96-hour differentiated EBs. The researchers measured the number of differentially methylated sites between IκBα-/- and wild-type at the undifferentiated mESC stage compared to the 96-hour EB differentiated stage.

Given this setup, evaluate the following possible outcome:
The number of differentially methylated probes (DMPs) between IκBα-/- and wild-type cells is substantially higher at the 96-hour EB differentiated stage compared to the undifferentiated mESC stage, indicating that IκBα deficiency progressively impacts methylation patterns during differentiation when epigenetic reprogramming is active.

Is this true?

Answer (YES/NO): NO